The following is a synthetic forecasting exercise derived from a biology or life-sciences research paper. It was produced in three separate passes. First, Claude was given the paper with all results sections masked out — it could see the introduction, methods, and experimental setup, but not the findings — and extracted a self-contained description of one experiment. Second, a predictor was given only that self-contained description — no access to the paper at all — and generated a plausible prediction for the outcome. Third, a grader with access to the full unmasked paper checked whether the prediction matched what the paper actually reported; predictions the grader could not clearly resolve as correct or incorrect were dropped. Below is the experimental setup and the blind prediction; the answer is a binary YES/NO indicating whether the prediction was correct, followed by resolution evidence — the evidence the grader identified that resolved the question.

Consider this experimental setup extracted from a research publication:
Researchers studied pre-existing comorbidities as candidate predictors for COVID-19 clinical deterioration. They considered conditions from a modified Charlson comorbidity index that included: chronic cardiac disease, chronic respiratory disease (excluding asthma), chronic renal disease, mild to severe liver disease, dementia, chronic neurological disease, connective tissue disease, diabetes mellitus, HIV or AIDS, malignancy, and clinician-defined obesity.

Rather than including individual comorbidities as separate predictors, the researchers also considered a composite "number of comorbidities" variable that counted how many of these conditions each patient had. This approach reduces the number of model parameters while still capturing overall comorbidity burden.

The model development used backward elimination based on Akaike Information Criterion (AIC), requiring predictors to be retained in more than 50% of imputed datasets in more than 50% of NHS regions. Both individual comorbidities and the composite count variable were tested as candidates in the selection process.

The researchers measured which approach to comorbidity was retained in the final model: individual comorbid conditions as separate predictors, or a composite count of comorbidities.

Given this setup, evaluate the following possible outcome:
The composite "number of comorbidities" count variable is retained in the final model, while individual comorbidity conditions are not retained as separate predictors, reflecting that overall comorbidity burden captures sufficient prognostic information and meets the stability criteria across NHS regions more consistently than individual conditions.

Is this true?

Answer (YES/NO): NO